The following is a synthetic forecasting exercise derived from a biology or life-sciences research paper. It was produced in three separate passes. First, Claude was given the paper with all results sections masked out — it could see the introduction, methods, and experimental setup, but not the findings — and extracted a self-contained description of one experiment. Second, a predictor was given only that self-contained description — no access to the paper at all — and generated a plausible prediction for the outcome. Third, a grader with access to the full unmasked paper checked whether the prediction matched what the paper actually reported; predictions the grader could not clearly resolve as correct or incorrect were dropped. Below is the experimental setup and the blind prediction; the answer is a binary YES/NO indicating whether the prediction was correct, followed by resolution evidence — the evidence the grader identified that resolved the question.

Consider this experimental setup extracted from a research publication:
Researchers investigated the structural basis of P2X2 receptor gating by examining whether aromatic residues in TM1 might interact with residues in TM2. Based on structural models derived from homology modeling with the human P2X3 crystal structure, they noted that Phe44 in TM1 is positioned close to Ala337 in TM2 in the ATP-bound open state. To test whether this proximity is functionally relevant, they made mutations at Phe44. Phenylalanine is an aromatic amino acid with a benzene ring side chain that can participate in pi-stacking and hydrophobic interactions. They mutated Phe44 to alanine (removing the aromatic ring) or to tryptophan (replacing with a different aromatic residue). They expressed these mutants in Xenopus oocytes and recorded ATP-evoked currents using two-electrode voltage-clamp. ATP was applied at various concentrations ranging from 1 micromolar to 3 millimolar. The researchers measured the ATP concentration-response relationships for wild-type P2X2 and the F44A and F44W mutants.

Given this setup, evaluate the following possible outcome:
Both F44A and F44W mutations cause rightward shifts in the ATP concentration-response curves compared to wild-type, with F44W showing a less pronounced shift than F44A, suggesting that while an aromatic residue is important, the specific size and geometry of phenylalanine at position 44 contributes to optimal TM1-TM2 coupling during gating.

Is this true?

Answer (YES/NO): NO